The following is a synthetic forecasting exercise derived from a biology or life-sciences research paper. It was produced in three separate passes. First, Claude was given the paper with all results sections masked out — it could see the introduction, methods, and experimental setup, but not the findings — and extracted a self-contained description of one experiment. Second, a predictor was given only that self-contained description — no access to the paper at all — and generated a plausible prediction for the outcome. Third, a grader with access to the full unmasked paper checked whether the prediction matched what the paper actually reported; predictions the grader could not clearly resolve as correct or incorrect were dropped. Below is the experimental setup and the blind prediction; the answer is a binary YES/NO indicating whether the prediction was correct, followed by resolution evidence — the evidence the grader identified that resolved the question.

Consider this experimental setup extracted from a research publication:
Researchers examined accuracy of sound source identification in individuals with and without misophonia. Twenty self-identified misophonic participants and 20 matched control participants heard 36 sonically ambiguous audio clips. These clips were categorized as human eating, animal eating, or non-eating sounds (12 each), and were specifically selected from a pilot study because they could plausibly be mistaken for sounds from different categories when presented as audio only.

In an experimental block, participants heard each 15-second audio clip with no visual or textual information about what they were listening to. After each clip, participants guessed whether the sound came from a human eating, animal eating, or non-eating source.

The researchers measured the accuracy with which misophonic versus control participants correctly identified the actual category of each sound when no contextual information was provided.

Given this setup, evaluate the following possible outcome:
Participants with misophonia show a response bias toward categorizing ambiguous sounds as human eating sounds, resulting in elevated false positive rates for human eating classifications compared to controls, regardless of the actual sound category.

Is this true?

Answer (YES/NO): YES